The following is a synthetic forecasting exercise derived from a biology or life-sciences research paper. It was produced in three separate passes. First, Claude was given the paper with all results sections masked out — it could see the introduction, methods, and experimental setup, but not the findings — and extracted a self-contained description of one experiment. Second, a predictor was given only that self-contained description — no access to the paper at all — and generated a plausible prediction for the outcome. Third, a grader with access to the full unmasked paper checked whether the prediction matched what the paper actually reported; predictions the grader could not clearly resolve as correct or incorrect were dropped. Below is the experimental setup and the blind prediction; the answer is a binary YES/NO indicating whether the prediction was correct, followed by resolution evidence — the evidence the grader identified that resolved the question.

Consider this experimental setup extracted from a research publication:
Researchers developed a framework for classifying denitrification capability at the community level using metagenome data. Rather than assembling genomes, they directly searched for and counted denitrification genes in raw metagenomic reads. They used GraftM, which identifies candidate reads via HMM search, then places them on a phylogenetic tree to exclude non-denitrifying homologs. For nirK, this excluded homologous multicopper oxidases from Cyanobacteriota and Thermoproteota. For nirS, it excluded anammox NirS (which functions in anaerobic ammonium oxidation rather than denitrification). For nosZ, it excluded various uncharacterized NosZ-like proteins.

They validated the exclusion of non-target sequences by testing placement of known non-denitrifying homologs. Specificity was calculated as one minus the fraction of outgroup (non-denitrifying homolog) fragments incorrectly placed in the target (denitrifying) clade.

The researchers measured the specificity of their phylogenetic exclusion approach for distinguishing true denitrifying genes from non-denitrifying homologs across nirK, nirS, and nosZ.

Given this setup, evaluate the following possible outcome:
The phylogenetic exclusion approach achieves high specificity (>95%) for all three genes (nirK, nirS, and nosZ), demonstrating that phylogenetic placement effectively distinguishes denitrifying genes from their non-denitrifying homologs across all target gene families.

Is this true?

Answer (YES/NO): YES